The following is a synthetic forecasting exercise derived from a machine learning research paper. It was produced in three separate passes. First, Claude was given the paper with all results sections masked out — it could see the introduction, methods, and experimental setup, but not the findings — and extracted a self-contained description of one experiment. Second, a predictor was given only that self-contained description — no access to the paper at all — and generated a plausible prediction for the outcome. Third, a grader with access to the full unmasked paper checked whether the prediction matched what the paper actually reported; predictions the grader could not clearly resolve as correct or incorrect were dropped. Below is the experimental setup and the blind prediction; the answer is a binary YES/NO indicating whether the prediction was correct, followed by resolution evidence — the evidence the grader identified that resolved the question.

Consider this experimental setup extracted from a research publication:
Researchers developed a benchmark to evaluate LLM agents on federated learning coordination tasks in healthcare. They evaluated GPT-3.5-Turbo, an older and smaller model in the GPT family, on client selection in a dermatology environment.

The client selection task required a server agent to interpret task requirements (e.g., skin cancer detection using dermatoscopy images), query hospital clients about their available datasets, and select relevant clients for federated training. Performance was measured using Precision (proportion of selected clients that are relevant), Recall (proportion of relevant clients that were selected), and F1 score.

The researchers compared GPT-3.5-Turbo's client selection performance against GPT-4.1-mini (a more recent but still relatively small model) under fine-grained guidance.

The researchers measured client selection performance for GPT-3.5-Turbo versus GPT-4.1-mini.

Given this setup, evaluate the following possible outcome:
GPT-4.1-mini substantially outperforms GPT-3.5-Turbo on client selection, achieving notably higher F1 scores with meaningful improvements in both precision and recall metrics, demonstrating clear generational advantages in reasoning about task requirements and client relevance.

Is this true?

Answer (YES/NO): YES